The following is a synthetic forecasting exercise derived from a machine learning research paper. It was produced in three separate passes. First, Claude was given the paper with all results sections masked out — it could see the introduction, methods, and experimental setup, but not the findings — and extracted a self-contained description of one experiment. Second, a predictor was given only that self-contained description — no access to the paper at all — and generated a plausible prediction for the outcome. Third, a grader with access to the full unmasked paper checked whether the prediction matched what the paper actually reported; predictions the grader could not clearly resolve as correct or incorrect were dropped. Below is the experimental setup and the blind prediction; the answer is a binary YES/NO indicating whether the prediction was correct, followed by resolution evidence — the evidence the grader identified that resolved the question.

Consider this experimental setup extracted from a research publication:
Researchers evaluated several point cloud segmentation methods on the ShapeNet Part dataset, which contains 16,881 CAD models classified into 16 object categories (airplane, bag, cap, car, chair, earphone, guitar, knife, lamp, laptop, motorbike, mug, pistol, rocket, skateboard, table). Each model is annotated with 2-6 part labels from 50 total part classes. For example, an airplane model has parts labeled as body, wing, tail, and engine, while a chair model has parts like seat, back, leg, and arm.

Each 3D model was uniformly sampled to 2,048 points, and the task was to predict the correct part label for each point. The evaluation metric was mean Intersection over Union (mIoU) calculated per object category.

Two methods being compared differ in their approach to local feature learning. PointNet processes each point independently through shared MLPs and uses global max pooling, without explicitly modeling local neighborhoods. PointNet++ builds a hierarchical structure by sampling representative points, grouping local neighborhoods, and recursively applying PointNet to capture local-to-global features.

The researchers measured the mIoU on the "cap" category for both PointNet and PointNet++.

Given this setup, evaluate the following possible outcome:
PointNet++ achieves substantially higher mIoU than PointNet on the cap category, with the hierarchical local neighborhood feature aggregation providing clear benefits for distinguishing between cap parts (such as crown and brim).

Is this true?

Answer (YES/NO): YES